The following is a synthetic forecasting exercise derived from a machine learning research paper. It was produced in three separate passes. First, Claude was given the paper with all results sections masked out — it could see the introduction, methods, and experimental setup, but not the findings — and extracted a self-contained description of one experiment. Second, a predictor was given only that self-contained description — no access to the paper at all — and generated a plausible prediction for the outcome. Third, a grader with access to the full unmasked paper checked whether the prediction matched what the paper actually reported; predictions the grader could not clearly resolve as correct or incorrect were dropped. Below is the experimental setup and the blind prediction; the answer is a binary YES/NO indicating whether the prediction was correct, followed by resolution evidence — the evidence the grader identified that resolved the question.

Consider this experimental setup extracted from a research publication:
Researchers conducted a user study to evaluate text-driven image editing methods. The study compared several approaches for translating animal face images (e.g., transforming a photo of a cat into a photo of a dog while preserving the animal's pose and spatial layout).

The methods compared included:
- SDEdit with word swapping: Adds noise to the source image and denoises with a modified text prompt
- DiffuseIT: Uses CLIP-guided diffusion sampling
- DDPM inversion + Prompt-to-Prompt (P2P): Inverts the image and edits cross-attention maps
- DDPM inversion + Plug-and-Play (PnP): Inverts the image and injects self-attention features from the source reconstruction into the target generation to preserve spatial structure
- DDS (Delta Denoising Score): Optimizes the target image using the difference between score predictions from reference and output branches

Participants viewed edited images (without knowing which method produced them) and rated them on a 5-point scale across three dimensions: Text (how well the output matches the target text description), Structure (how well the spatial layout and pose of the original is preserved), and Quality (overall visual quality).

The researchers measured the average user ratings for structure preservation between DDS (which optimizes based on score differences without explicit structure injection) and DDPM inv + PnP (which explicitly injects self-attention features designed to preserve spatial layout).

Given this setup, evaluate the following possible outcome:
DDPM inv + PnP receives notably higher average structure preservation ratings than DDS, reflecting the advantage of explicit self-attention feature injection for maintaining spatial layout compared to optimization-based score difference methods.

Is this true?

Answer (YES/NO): NO